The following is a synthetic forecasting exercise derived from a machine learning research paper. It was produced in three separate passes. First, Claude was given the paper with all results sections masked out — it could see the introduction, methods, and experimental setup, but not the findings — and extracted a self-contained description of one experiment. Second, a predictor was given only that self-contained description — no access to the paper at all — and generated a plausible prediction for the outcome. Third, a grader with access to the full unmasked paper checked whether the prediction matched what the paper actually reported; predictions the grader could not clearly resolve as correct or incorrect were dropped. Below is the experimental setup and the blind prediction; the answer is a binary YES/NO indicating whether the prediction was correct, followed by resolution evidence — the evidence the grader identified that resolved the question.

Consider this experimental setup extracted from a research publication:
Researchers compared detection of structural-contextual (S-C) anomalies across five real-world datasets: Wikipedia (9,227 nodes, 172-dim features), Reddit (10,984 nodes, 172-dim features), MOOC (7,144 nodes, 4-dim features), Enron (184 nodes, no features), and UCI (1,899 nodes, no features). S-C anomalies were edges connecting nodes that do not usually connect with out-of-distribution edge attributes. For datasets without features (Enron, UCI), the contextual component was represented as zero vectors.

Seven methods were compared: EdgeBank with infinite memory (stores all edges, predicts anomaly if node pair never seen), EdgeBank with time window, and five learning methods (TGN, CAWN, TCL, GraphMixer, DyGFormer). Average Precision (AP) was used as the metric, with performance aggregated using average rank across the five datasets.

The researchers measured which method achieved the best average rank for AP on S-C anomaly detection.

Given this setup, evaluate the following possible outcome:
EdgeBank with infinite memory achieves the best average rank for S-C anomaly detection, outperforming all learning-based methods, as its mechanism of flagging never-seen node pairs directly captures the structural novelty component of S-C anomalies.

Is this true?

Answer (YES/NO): NO